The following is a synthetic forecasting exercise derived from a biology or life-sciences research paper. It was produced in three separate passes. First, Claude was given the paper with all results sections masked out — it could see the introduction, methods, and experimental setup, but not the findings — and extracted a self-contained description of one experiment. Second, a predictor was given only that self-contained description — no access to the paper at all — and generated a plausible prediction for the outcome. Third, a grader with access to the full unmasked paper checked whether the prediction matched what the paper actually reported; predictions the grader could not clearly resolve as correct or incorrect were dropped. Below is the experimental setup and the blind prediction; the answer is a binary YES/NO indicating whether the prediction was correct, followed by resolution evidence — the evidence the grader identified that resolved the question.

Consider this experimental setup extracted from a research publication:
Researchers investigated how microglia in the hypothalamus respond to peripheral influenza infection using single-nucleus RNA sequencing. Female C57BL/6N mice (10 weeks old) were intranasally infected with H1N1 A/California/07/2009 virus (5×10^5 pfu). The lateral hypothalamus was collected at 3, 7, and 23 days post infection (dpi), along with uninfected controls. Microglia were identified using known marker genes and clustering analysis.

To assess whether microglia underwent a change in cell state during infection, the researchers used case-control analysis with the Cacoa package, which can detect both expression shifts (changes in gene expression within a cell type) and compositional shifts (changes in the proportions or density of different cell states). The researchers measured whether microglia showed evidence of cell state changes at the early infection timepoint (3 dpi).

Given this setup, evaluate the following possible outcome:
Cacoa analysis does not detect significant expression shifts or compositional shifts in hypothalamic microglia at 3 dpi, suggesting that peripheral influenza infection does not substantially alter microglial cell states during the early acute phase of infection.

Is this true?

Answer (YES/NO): NO